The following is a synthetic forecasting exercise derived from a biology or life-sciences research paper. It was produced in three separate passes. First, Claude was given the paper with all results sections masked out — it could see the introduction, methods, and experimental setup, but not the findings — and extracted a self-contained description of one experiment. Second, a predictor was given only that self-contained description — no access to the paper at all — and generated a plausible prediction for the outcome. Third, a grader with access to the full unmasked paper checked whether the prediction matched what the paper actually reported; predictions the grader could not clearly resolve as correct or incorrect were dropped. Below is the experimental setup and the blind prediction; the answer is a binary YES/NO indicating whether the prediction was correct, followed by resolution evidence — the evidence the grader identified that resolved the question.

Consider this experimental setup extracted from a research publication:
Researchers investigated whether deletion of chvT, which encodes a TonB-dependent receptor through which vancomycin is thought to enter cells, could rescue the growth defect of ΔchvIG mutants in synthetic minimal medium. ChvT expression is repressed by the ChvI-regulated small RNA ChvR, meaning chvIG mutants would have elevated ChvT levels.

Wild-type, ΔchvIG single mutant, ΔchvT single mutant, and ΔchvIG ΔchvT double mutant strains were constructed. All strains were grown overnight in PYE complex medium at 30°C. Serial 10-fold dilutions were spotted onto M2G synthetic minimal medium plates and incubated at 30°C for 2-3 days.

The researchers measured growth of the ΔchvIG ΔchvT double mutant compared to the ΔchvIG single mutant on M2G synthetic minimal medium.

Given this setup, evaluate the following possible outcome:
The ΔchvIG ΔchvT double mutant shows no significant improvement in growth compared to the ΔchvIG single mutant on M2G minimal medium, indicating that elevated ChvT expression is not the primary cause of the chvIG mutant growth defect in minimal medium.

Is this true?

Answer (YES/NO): NO